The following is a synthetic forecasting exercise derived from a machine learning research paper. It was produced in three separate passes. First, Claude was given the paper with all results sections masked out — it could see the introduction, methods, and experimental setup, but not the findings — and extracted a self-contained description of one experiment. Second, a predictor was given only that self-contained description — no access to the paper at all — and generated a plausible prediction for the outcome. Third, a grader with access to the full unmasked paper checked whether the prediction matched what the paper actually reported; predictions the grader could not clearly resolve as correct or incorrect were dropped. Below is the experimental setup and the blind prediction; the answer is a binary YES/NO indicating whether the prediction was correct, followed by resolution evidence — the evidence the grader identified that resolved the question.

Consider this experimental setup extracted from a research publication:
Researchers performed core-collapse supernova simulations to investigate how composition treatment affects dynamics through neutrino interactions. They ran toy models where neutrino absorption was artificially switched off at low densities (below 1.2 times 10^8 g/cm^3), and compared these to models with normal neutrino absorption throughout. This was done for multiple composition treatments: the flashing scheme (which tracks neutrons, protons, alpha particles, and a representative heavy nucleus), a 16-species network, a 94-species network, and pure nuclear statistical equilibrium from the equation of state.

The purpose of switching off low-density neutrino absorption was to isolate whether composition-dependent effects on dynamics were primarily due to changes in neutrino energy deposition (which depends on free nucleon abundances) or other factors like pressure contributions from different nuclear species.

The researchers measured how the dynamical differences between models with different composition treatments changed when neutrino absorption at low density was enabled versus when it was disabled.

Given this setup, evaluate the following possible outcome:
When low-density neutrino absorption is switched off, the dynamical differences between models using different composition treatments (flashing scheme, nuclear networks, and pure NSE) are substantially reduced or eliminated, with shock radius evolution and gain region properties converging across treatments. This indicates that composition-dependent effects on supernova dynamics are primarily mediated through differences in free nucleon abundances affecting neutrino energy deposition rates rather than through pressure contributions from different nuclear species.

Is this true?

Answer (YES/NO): YES